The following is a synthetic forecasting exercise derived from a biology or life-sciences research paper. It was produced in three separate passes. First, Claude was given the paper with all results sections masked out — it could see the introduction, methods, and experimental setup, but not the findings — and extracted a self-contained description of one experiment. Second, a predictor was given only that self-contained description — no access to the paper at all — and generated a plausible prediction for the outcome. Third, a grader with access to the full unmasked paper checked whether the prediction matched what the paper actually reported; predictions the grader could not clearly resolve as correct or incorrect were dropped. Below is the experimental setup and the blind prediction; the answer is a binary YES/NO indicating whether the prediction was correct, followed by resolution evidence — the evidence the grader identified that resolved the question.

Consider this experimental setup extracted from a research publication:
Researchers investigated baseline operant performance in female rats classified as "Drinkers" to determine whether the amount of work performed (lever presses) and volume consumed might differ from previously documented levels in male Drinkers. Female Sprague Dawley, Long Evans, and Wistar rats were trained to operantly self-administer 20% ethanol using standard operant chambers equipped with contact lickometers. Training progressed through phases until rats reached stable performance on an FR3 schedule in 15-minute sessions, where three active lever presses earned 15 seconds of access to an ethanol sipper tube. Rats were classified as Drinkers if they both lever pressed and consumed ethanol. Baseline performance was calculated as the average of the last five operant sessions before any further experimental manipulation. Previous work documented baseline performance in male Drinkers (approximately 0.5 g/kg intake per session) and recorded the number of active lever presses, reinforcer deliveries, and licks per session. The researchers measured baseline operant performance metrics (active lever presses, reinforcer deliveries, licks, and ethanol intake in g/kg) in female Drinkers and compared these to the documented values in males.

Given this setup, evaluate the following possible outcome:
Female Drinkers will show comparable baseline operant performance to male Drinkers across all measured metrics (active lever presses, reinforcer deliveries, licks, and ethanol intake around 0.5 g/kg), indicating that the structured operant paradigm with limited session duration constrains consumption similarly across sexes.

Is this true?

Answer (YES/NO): NO